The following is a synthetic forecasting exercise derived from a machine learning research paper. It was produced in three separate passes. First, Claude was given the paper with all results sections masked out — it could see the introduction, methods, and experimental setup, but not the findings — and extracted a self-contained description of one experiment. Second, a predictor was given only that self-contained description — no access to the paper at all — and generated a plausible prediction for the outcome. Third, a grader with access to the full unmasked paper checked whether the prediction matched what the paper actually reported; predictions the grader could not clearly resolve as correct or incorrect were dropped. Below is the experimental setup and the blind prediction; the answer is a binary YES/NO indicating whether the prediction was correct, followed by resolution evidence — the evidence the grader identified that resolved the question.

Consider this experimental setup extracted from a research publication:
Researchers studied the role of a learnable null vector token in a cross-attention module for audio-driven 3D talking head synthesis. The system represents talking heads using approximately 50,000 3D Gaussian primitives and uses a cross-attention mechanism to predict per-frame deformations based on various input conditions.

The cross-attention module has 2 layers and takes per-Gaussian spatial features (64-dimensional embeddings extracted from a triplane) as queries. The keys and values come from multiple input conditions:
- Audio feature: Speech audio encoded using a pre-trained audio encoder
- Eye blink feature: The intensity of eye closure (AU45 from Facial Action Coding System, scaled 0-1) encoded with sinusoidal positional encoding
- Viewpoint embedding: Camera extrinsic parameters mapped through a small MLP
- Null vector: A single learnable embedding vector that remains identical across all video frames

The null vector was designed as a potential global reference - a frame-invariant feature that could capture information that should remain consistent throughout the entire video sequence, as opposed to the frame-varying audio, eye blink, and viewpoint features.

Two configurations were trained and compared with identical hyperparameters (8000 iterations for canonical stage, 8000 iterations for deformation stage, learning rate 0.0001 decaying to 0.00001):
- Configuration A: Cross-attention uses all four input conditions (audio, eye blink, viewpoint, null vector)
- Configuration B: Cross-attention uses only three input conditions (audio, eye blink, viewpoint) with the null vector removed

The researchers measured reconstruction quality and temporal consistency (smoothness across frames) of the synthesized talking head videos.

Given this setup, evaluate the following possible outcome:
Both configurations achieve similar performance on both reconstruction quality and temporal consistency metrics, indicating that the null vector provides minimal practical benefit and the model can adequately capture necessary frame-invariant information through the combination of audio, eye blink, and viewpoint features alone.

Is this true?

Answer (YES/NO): NO